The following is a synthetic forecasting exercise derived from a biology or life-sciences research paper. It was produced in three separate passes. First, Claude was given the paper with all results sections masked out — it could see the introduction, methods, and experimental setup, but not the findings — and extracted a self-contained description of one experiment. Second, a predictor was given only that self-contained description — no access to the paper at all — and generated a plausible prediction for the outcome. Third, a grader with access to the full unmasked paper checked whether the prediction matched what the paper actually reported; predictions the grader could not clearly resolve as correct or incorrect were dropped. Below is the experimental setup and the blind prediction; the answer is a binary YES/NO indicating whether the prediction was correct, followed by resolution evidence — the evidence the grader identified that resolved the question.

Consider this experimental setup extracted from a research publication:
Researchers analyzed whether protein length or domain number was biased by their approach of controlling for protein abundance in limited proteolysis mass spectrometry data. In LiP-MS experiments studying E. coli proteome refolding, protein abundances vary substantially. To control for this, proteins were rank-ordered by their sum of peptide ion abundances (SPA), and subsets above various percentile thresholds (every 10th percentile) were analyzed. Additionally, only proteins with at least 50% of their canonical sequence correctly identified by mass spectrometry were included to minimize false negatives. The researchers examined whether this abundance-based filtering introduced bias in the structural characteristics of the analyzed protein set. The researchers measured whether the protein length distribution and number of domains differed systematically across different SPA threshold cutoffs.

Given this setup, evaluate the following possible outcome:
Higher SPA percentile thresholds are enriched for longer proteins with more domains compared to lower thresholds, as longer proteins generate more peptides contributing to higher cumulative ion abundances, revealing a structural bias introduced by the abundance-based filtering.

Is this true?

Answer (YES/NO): NO